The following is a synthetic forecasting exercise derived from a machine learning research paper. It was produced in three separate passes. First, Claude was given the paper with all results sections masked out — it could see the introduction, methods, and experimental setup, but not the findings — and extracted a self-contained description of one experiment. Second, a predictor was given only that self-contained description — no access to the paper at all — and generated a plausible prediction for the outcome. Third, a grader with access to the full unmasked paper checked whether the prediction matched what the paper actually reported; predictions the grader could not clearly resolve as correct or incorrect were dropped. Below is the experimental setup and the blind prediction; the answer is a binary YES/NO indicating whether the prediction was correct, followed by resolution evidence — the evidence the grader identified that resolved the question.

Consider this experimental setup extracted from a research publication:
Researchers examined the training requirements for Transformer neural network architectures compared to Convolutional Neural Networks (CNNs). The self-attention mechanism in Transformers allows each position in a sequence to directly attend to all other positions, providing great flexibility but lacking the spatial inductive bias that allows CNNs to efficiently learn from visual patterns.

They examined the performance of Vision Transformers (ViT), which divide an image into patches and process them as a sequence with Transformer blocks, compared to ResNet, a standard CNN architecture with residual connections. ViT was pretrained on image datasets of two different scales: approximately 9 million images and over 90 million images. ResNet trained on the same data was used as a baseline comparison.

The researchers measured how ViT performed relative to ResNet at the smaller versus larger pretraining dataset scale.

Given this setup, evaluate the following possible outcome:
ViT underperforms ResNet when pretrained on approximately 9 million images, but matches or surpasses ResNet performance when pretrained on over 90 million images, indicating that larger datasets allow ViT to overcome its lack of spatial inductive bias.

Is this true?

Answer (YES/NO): YES